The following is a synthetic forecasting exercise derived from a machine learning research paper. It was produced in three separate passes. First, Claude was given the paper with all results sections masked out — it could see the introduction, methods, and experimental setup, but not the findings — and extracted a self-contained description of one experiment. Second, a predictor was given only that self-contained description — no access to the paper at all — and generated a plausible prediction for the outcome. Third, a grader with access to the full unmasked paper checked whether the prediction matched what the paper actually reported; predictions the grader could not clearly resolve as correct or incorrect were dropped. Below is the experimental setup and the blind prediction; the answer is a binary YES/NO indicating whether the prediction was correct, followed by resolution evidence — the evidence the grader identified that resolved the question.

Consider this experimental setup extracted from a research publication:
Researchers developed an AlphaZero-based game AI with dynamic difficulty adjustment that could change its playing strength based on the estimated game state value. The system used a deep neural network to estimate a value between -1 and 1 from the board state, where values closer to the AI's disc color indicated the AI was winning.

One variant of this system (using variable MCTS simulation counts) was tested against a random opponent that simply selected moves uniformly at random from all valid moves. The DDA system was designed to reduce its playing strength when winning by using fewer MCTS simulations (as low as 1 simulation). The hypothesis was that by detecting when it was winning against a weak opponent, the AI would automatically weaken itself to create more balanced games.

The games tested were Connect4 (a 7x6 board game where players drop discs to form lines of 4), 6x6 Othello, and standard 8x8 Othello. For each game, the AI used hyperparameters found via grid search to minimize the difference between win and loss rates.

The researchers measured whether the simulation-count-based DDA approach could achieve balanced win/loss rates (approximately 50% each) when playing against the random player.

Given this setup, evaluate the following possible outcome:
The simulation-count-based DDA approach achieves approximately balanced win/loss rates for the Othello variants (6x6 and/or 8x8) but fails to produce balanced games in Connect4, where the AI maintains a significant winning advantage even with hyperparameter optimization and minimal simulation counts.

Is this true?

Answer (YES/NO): NO